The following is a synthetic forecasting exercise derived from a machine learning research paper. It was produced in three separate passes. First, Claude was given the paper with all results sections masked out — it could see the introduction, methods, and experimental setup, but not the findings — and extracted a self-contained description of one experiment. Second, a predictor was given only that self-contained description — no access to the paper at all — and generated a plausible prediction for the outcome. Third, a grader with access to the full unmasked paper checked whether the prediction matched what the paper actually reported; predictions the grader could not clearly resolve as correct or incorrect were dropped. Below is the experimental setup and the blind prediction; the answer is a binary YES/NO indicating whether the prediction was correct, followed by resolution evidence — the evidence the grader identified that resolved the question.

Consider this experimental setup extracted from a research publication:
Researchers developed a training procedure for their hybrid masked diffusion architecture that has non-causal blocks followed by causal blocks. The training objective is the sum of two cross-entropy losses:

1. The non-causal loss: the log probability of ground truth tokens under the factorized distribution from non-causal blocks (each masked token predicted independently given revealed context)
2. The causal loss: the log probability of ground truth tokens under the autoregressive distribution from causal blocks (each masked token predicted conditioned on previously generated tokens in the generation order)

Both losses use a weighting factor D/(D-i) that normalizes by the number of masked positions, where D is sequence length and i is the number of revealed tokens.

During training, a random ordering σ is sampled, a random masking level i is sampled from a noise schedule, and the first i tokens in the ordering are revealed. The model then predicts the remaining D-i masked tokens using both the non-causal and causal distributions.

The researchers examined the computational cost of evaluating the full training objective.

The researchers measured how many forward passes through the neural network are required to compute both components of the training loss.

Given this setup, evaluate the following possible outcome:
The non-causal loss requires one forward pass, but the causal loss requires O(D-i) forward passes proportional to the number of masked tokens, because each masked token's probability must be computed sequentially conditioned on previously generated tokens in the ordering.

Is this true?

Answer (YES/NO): NO